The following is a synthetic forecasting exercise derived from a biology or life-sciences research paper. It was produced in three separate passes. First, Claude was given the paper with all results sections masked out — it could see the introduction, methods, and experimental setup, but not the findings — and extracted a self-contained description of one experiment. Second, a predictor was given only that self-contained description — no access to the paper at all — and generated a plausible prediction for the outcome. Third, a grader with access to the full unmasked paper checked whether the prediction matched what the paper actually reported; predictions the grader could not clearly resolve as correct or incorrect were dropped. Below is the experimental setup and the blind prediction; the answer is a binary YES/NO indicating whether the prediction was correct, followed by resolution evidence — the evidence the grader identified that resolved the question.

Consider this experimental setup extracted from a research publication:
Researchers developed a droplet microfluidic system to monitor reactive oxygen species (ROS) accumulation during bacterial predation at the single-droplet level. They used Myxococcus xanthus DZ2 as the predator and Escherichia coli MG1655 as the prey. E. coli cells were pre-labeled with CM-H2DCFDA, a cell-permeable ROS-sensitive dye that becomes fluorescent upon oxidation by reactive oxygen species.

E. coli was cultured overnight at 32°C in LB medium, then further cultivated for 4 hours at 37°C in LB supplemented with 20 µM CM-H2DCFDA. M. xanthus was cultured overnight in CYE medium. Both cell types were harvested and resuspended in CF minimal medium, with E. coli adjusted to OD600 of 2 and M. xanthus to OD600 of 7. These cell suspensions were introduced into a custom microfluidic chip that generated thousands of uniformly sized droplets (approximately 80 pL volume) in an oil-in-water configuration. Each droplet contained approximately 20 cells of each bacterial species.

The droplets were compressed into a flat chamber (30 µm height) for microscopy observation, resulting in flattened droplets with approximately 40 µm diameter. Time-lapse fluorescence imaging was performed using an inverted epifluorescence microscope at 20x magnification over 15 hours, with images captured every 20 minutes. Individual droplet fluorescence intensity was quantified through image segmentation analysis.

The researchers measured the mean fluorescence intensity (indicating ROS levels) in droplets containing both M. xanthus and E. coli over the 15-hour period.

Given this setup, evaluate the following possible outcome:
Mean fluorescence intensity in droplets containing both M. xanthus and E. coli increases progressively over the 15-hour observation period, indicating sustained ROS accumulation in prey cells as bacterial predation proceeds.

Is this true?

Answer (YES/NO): YES